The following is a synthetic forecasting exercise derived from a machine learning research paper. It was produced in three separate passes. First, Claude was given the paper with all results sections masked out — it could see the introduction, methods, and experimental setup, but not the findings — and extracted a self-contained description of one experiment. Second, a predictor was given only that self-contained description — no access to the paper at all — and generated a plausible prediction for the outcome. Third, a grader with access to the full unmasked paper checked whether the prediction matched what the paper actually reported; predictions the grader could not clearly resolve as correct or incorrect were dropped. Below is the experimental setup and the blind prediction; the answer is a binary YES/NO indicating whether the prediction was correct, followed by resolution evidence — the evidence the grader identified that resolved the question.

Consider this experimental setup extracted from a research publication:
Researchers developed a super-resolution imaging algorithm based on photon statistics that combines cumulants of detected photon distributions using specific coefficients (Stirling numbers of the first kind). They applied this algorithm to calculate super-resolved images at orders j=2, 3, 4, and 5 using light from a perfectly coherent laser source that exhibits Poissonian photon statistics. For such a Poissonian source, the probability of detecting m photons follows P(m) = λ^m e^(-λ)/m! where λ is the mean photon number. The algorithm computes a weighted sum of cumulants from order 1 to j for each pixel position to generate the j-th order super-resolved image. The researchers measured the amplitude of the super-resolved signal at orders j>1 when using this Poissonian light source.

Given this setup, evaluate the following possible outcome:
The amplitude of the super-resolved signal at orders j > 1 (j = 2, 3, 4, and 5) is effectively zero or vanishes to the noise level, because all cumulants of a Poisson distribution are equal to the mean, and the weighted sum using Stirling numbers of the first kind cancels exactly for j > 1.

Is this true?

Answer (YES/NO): YES